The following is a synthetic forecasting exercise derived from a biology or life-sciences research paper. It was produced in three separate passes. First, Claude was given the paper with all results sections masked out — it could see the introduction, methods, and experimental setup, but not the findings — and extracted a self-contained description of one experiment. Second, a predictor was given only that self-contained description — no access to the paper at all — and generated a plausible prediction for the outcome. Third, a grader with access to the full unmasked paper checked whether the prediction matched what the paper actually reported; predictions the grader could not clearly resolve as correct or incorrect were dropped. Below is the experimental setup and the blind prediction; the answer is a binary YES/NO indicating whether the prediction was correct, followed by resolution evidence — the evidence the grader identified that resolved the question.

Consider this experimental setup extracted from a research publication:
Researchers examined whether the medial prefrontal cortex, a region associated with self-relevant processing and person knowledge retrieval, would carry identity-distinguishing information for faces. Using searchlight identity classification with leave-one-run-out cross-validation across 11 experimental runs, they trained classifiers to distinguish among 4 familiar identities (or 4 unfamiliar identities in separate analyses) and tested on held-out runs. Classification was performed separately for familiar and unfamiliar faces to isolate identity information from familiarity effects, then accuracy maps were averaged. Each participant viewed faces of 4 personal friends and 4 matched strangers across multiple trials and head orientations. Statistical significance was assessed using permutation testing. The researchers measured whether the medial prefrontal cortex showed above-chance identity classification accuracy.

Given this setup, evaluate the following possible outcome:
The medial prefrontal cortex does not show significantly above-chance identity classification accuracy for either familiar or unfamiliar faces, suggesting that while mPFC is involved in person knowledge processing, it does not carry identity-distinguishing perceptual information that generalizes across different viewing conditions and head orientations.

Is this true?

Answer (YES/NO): NO